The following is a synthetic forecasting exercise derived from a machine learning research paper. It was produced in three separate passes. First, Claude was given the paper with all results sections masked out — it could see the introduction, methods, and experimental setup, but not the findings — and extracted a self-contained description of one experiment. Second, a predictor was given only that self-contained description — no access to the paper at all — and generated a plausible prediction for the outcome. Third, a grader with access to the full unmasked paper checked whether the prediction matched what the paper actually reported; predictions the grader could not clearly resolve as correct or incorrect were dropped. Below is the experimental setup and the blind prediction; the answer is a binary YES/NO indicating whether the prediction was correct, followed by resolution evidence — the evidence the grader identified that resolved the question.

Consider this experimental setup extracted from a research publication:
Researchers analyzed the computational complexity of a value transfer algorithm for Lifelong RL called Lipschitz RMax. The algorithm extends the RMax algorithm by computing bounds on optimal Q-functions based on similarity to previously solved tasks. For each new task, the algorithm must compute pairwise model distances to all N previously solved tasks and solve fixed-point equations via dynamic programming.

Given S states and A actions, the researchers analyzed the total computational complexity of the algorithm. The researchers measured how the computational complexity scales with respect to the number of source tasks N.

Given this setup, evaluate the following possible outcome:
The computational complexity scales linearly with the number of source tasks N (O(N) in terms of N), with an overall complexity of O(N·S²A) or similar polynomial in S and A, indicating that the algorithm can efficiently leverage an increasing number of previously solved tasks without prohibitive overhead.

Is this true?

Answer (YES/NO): NO